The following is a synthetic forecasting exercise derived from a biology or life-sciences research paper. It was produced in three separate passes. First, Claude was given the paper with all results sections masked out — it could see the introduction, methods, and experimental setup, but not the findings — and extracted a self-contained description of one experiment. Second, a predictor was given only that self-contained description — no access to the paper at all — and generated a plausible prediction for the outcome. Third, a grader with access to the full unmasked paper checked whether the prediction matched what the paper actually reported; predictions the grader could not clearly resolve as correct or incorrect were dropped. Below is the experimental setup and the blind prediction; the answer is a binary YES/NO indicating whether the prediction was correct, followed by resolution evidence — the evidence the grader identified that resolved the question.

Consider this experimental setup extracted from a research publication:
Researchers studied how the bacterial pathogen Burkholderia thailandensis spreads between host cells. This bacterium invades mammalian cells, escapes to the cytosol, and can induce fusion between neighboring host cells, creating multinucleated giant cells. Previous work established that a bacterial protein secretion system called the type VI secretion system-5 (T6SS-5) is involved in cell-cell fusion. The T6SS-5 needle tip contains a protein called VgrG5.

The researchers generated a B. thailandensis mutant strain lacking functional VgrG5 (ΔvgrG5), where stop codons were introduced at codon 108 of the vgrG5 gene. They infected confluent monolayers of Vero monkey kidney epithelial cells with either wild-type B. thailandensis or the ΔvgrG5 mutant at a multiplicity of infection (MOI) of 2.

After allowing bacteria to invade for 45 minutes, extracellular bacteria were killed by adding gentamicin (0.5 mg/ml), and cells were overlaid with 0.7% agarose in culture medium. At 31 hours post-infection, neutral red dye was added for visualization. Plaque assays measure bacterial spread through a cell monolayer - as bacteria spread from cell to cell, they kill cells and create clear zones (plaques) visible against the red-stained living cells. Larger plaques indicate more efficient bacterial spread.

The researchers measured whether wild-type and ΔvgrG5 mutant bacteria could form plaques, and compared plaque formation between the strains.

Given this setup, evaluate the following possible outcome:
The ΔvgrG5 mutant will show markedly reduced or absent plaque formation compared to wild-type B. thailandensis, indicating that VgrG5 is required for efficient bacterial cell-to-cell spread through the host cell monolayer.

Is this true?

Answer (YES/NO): YES